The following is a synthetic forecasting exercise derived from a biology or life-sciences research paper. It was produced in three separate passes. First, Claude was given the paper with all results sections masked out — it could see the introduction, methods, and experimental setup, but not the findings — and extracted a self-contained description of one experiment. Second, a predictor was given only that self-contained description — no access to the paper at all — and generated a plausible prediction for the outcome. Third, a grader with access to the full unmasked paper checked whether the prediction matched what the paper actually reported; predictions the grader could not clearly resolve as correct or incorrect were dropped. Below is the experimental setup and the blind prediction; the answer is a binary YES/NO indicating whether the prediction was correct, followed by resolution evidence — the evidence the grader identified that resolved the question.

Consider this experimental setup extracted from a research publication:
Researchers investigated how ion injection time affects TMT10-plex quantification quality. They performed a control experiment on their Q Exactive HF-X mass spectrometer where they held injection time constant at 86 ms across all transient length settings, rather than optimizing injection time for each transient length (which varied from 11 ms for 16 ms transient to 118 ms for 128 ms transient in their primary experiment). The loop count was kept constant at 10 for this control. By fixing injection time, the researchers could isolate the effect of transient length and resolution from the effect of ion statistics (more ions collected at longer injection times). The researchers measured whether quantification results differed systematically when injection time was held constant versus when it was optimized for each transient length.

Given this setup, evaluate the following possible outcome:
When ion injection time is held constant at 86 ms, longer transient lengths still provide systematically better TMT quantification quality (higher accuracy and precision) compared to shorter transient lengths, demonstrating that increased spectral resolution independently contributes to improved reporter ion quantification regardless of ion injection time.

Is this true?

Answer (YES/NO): YES